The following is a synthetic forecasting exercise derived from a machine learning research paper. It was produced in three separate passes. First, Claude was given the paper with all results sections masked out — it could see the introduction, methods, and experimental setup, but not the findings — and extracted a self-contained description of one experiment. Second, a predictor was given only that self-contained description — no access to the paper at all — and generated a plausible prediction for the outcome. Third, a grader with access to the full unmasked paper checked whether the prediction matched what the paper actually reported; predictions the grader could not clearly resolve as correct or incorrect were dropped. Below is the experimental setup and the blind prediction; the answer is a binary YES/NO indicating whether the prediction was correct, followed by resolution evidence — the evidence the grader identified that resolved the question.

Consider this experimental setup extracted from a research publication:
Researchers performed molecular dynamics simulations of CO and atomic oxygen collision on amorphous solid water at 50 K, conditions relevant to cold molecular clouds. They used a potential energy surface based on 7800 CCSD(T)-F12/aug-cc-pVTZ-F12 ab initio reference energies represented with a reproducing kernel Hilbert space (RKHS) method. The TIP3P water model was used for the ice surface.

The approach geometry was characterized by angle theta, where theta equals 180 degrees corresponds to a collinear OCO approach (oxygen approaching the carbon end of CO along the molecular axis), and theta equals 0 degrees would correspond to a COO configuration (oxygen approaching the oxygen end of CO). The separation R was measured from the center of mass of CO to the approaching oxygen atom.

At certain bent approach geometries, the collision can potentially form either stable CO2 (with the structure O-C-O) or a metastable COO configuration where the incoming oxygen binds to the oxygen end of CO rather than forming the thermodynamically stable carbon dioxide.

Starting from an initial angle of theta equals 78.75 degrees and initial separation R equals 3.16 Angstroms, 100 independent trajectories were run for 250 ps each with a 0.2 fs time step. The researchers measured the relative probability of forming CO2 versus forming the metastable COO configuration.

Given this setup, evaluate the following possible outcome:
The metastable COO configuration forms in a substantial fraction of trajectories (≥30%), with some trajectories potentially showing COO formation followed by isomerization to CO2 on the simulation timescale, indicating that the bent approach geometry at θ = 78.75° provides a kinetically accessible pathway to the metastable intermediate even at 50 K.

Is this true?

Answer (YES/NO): YES